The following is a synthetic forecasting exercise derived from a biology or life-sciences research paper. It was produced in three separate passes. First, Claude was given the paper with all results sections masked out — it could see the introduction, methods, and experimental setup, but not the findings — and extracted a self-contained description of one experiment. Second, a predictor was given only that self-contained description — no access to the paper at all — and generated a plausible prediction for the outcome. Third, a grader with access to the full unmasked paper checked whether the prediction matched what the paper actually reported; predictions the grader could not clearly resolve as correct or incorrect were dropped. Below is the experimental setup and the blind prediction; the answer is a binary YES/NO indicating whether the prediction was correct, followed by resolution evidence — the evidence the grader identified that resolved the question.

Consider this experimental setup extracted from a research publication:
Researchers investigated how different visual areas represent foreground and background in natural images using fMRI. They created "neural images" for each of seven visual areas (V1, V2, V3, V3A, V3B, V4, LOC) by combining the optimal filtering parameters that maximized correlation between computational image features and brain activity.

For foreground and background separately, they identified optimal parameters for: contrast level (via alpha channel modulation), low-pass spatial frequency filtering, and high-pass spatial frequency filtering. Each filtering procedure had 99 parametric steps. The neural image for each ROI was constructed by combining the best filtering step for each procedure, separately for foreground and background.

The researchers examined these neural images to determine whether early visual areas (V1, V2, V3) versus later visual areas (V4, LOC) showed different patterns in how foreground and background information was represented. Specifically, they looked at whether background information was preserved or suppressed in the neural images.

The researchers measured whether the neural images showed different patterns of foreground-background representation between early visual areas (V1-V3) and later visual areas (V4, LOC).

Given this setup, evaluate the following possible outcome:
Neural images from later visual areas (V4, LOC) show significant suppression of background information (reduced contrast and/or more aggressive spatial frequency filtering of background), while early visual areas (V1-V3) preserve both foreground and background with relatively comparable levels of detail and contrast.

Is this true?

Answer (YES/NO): YES